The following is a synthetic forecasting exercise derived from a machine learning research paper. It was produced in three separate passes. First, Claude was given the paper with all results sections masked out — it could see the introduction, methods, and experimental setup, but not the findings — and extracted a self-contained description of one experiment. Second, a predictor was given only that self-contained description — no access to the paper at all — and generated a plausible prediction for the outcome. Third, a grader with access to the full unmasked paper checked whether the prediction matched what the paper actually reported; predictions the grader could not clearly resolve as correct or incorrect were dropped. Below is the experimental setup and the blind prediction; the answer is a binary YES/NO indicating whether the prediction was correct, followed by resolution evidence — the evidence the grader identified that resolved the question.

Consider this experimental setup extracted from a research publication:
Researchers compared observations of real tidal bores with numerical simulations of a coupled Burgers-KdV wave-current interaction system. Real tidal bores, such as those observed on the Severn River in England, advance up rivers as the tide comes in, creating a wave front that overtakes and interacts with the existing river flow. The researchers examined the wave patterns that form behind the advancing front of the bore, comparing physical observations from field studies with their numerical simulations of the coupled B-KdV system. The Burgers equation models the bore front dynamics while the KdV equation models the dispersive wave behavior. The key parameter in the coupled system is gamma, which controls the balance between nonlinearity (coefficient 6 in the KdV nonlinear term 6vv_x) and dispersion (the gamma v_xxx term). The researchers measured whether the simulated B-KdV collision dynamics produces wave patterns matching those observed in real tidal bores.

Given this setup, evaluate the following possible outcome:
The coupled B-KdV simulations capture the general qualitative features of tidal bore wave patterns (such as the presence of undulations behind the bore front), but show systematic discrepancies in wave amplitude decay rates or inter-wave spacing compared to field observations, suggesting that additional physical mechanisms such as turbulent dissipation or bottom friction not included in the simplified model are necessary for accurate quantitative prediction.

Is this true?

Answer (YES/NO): NO